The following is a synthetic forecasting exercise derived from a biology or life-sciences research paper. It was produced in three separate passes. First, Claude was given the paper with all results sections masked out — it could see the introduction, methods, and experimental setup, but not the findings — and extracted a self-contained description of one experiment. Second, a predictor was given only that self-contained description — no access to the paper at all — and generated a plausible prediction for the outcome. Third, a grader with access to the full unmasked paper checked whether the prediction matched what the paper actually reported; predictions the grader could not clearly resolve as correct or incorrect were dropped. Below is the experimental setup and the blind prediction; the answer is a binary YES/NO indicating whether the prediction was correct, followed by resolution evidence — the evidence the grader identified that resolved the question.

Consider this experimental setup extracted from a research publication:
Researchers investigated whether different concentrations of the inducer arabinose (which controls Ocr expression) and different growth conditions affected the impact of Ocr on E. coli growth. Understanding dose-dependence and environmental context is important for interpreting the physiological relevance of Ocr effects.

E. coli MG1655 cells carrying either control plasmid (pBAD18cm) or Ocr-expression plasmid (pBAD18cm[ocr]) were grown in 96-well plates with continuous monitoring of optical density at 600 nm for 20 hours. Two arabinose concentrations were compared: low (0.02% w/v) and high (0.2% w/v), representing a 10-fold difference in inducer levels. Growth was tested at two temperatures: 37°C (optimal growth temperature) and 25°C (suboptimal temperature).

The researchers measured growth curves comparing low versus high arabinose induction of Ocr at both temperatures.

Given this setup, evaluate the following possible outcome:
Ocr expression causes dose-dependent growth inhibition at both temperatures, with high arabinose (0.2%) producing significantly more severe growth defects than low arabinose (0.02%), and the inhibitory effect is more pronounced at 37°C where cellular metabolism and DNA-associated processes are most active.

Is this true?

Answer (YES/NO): NO